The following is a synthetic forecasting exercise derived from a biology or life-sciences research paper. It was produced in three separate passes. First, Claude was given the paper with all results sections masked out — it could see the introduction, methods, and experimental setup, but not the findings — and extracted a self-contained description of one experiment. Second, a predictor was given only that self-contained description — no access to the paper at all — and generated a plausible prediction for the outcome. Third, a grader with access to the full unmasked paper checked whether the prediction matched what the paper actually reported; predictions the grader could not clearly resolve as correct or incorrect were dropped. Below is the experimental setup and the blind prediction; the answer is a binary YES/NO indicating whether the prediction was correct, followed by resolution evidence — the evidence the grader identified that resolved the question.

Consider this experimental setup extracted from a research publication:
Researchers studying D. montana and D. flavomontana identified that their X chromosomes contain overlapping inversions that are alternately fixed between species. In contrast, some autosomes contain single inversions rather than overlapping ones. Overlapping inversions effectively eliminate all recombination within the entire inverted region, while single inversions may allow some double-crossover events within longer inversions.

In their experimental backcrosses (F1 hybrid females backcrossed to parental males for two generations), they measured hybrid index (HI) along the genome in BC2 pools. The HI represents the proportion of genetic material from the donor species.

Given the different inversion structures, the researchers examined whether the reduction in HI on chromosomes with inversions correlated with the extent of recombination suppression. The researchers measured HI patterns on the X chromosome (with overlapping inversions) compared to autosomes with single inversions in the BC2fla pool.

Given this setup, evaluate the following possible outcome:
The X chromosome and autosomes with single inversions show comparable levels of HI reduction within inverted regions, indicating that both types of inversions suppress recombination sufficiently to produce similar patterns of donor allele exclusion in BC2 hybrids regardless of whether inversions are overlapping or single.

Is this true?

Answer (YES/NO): NO